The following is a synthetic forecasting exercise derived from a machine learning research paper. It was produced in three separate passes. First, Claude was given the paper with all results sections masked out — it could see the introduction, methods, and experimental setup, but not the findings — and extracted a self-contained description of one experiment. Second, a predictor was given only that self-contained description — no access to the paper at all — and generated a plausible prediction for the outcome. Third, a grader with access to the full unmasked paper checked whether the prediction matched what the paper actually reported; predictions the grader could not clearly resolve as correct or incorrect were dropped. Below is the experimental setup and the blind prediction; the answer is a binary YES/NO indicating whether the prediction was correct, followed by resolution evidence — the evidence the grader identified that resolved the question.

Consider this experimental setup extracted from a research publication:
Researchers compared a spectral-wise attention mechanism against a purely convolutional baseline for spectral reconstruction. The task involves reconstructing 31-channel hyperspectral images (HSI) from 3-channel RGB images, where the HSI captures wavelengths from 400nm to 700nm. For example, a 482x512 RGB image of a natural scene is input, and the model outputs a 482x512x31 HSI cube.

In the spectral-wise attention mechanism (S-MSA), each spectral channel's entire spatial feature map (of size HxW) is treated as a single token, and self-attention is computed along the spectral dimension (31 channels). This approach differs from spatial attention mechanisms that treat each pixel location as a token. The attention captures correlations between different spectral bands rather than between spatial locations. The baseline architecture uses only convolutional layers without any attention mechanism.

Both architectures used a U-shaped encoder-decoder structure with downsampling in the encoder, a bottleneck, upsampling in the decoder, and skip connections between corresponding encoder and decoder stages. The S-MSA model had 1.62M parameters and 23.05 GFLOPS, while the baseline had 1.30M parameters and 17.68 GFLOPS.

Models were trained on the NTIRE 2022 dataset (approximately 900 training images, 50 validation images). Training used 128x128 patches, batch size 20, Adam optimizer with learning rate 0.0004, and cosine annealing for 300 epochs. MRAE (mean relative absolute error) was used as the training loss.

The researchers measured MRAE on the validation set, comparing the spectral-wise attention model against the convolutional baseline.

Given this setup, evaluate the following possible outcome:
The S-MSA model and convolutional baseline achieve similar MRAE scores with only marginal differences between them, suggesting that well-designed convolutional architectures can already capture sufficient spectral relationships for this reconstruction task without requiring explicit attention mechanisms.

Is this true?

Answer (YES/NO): NO